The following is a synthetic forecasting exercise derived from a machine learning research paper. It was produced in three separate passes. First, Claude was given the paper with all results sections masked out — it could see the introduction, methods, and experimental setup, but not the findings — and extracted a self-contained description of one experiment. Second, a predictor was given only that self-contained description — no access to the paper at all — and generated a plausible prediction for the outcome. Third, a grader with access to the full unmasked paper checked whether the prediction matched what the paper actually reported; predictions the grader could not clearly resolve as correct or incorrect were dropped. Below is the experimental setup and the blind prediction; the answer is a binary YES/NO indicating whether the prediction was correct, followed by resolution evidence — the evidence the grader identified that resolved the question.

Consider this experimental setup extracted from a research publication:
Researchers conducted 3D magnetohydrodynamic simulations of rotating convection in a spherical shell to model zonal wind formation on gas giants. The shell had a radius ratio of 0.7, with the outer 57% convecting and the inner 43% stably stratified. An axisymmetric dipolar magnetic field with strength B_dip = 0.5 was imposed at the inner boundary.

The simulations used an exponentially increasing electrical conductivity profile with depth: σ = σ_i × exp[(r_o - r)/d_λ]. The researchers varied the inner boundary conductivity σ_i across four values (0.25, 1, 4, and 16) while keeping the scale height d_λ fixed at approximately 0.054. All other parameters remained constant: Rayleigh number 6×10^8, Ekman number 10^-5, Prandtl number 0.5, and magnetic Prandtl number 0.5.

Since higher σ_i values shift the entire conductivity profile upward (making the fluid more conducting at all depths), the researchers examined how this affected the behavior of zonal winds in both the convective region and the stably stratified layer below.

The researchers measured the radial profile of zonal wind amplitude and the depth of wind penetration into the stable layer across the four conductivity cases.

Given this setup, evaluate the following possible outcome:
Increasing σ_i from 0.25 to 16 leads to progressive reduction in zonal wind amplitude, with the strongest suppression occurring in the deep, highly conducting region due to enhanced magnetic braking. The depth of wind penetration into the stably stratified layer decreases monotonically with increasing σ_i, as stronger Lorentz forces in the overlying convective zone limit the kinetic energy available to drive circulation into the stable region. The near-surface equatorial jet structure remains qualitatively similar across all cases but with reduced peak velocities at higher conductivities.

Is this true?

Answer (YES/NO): NO